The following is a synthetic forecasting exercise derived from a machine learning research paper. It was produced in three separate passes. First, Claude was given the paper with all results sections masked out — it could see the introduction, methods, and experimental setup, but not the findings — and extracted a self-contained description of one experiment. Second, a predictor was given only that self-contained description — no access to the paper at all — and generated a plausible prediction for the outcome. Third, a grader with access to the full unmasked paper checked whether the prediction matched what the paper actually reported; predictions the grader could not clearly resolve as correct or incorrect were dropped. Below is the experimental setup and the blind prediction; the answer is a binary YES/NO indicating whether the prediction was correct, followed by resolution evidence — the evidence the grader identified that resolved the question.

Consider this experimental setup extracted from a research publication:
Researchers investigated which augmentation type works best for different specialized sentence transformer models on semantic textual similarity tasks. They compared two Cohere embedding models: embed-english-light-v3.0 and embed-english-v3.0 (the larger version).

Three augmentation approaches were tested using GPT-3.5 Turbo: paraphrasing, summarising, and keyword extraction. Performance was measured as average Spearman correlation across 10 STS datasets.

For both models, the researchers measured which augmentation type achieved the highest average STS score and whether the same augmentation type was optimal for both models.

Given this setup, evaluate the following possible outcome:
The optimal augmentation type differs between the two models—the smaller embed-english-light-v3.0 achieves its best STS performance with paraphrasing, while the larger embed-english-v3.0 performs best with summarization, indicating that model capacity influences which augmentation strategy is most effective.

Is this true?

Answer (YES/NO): NO